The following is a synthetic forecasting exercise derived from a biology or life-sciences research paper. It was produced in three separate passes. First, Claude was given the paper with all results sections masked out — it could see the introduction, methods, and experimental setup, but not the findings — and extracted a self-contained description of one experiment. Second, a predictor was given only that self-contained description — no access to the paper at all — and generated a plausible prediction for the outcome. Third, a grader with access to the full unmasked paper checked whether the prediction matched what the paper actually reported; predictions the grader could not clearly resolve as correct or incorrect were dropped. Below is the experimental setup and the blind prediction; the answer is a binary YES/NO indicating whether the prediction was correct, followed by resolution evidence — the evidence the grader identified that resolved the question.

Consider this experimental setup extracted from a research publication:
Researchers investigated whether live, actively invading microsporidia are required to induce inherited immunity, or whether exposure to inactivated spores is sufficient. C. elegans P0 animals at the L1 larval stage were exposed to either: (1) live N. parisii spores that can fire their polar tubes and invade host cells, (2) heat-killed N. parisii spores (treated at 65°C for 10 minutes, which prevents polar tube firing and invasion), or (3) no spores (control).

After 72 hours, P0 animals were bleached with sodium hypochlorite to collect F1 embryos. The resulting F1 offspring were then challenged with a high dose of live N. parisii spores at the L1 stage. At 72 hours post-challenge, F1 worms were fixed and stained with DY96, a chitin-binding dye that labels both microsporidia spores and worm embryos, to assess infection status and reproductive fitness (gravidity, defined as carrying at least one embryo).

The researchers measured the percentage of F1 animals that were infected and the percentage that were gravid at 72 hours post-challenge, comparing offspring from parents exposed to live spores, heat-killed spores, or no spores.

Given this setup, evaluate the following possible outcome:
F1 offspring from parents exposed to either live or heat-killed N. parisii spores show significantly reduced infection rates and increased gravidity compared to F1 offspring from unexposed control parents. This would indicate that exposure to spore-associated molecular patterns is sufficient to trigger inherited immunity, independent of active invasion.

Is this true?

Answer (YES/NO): NO